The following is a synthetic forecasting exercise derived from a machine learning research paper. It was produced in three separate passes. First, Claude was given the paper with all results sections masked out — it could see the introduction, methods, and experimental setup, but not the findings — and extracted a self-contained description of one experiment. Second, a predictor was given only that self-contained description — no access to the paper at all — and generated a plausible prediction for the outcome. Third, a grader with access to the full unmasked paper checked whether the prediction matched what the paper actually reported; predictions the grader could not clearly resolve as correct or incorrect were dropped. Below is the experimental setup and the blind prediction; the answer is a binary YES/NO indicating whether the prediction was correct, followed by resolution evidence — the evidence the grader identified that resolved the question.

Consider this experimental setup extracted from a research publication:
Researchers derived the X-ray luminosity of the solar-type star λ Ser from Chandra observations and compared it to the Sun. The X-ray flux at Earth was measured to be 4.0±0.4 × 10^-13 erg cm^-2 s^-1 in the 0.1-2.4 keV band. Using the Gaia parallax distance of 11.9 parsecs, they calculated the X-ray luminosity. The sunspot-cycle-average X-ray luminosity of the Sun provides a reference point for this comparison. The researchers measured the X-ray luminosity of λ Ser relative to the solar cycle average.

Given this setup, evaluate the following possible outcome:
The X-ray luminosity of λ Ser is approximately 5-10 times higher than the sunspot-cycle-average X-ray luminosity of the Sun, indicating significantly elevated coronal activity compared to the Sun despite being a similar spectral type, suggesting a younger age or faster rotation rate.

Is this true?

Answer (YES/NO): YES